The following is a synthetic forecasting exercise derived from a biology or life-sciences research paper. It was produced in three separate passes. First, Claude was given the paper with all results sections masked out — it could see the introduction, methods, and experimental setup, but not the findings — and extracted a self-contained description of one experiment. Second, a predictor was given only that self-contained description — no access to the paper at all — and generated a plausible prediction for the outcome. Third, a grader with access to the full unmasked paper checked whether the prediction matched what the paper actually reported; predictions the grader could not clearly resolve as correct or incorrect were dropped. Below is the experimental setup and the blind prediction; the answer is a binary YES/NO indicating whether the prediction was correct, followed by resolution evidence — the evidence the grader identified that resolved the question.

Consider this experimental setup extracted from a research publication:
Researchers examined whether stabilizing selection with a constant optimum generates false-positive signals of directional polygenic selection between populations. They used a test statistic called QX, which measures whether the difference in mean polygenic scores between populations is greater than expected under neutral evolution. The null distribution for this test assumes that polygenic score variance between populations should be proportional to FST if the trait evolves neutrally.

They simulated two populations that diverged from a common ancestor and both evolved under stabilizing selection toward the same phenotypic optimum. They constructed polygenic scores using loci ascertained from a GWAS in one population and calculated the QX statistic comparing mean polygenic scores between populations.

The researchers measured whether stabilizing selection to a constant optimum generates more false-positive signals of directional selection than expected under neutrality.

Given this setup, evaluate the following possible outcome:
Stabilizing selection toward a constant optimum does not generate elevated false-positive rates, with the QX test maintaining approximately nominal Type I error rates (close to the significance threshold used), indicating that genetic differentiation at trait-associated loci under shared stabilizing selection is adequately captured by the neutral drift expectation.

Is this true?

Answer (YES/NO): YES